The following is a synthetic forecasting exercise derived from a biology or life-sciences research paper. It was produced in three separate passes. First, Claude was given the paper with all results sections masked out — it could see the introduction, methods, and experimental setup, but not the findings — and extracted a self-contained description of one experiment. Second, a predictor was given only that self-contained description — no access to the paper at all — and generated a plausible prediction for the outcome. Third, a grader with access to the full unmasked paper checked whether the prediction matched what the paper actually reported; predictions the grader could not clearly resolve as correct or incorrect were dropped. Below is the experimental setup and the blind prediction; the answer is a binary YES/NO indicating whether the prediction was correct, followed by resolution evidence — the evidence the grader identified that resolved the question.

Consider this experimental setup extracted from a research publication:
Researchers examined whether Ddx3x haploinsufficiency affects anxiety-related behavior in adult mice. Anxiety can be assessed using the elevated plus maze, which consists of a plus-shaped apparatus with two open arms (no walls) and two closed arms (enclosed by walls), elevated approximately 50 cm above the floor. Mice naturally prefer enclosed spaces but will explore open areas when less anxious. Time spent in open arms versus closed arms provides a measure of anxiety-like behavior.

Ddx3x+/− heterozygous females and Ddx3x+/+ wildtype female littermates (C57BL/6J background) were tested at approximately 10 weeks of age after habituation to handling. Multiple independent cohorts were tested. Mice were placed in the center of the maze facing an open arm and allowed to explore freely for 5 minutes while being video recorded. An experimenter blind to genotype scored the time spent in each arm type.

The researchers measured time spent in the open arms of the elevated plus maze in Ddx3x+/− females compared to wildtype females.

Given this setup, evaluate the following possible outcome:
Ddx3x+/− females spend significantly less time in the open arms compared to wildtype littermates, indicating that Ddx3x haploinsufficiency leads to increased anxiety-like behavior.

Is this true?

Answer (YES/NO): NO